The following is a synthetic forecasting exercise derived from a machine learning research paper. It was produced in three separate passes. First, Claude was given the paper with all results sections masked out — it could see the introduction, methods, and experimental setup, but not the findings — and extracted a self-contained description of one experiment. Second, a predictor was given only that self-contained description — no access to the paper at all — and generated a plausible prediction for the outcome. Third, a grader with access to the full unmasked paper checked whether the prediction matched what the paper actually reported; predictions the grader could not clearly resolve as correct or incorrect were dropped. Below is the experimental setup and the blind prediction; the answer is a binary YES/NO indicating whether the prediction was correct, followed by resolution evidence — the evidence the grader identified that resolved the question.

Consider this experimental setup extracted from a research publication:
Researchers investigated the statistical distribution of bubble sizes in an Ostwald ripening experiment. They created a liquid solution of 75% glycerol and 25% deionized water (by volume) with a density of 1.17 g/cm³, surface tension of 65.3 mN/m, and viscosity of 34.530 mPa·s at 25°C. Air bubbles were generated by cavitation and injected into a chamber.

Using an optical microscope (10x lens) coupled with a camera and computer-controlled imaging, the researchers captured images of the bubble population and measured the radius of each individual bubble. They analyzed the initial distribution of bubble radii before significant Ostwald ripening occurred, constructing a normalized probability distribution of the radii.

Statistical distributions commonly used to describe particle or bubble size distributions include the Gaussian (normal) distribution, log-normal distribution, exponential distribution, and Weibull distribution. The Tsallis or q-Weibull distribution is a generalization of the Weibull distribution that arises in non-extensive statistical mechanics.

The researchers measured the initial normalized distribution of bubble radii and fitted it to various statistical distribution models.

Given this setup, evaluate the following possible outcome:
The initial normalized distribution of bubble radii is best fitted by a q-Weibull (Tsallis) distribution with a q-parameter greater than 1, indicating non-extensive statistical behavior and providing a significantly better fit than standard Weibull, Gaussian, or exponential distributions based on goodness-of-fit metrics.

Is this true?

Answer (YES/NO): NO